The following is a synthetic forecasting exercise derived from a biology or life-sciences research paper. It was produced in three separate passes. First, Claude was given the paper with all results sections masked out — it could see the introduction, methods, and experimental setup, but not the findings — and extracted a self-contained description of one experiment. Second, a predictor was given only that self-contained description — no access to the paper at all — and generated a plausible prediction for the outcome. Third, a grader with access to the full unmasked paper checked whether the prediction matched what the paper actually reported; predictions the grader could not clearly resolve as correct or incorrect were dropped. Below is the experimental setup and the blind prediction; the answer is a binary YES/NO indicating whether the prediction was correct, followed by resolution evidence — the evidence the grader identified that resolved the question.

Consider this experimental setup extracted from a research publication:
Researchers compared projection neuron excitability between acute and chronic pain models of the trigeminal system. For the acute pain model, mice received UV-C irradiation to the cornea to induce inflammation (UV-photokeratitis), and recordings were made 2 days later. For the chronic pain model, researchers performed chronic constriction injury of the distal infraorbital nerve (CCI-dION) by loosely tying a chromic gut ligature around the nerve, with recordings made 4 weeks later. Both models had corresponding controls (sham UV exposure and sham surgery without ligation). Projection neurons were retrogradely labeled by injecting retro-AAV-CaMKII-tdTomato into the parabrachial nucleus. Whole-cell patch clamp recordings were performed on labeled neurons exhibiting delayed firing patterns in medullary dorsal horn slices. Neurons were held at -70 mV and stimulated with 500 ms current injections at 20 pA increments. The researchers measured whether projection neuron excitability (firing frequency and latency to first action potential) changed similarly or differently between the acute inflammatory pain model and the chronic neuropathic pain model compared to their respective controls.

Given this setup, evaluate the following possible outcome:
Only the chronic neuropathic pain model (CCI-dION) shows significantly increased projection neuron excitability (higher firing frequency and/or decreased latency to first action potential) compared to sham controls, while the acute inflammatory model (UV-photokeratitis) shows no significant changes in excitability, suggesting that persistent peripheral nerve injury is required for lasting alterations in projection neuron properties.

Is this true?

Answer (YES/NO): NO